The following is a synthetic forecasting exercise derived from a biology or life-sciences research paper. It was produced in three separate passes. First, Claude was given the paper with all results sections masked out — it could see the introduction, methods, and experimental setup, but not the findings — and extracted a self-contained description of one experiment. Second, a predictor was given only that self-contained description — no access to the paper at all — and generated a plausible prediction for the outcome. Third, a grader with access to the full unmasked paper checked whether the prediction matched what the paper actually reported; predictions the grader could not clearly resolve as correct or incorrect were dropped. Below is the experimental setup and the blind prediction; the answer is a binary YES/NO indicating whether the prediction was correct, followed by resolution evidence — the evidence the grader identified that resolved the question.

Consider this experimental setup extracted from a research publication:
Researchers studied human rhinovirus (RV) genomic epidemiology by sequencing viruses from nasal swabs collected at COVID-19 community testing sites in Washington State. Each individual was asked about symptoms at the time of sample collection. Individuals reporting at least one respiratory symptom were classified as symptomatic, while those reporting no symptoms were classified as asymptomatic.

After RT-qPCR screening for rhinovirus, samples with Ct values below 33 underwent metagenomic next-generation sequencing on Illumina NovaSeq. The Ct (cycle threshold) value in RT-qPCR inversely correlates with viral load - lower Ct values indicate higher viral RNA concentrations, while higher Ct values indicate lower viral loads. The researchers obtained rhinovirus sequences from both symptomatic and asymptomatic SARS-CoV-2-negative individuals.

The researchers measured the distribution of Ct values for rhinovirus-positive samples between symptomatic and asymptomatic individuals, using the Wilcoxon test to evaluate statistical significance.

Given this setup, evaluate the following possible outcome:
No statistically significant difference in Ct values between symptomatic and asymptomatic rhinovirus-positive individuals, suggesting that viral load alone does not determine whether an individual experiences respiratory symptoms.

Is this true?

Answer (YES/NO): NO